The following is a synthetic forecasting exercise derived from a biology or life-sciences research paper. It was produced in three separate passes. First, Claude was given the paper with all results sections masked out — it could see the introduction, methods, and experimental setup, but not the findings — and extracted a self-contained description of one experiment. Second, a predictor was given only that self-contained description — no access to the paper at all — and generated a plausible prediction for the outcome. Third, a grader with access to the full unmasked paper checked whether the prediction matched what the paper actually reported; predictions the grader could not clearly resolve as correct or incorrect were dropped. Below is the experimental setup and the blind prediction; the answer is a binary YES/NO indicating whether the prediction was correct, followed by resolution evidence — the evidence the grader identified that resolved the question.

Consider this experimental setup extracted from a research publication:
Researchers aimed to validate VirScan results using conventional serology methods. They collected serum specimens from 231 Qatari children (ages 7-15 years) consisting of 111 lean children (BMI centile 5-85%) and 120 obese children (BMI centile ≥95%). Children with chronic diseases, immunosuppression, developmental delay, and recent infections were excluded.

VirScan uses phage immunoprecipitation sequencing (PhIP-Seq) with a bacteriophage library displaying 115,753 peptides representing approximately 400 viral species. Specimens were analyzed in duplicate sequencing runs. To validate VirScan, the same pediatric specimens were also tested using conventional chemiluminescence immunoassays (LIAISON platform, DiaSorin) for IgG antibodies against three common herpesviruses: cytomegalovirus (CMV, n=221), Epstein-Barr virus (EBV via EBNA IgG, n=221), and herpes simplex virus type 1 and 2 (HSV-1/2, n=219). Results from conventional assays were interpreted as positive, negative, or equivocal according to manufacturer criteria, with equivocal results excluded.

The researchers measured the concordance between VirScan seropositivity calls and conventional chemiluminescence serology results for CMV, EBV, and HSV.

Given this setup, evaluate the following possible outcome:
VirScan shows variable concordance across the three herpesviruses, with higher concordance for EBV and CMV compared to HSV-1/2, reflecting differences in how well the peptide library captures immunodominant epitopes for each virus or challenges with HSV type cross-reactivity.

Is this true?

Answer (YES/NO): YES